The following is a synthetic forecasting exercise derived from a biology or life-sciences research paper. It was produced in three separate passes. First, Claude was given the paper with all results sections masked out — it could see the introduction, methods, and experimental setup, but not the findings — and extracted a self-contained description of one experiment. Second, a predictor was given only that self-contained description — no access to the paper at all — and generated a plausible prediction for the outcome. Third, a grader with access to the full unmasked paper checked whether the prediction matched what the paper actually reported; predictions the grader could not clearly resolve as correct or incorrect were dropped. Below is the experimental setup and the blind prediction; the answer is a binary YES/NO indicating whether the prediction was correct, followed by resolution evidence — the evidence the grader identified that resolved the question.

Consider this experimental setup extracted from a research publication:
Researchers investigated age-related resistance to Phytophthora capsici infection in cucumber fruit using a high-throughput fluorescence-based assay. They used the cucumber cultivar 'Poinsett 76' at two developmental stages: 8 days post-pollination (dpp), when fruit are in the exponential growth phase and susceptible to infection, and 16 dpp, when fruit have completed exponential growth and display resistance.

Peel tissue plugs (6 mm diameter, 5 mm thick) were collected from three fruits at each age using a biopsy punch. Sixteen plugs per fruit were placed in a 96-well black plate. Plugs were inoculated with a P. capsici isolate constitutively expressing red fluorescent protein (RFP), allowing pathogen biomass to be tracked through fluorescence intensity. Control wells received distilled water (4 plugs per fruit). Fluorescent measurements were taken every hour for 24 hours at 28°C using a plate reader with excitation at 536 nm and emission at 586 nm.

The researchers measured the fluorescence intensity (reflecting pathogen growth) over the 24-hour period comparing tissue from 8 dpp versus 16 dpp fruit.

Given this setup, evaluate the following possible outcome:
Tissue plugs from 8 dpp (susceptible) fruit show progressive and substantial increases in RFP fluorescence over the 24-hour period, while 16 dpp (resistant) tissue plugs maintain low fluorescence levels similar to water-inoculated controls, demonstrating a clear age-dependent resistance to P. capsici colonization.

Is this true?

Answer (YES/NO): NO